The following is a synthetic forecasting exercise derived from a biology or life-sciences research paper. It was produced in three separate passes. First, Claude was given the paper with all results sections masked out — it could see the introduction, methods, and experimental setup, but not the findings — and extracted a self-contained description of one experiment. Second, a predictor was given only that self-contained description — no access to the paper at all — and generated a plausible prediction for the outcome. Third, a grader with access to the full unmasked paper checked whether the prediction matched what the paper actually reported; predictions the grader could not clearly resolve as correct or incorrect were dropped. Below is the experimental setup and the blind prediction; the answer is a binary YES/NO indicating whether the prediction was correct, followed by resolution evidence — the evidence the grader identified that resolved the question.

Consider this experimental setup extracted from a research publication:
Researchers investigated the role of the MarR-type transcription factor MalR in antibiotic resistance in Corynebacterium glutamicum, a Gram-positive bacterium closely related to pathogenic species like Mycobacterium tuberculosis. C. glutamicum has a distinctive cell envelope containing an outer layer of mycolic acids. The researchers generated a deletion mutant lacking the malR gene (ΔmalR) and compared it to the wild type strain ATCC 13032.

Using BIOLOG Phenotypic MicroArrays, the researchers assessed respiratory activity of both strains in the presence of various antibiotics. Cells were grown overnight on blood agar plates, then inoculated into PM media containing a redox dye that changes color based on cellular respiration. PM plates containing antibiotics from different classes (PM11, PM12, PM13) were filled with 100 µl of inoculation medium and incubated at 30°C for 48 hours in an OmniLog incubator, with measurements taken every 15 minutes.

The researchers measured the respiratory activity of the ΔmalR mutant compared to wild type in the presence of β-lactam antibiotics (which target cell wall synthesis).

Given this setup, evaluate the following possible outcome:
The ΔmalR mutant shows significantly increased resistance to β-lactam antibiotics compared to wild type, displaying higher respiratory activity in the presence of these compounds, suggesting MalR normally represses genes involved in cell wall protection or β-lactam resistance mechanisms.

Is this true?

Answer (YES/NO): NO